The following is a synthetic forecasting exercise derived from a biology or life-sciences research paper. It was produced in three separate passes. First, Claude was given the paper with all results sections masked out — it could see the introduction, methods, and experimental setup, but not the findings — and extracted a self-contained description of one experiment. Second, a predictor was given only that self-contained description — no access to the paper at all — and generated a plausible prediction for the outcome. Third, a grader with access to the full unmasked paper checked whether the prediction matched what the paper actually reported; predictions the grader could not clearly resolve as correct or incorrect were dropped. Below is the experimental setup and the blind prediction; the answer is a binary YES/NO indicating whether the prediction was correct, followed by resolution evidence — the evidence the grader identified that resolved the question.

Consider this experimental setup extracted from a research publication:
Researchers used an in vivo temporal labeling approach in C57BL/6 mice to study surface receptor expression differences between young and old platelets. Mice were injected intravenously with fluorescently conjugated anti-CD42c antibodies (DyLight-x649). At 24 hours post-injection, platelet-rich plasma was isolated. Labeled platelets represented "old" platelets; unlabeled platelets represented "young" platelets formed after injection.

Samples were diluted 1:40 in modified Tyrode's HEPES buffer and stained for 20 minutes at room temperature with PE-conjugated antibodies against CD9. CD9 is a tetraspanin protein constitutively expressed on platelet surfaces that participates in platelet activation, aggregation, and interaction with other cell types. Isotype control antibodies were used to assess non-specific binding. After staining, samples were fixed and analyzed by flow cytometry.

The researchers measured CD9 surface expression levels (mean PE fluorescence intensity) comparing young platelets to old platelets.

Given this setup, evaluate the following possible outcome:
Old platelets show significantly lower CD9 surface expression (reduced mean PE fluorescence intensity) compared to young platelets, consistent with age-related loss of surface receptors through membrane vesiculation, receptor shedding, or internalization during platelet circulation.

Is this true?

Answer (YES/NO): NO